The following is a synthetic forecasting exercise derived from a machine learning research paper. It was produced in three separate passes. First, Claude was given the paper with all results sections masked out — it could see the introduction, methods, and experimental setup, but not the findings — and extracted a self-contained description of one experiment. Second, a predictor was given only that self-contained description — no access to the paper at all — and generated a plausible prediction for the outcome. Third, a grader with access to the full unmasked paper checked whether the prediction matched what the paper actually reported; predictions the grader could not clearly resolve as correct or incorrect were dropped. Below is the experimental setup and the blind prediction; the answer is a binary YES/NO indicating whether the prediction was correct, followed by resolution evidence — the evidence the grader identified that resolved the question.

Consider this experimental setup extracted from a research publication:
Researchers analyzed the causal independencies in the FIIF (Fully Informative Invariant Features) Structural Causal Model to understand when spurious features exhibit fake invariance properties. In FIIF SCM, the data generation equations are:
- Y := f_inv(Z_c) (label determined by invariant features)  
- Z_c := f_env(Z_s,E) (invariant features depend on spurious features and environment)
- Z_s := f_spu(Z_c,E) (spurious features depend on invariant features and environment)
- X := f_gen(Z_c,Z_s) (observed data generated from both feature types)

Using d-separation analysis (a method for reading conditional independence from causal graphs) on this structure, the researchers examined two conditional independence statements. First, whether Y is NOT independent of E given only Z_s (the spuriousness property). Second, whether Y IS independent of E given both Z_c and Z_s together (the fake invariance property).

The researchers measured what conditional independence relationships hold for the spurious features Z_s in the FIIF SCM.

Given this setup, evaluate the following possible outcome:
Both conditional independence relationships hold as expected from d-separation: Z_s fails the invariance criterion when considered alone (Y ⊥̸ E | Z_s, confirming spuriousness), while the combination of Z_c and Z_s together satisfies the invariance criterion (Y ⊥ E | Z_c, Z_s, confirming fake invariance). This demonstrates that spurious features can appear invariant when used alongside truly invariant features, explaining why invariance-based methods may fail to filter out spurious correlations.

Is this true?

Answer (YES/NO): YES